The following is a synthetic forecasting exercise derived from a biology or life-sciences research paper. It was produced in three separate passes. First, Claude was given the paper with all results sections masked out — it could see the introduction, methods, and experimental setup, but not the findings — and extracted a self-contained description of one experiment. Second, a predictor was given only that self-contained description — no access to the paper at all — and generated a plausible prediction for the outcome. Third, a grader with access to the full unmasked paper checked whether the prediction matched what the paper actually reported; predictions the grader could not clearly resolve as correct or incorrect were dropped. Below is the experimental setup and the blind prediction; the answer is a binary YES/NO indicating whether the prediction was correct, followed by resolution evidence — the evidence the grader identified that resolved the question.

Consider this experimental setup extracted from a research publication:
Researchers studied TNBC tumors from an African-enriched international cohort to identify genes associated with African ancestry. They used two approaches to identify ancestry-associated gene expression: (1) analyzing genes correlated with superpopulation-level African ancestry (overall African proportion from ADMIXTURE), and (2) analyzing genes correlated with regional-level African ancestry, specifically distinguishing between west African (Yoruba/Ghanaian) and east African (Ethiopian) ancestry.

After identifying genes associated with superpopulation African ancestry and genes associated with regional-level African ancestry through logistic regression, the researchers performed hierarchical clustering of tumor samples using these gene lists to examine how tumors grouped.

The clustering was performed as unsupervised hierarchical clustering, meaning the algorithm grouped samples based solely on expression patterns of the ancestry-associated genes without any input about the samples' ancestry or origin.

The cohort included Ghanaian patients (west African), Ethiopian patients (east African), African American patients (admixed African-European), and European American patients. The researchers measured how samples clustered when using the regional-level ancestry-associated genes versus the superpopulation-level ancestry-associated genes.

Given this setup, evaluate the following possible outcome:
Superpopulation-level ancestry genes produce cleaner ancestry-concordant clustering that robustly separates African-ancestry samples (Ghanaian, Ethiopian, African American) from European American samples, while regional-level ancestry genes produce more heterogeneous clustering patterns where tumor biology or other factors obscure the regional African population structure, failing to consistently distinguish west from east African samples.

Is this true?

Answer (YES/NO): NO